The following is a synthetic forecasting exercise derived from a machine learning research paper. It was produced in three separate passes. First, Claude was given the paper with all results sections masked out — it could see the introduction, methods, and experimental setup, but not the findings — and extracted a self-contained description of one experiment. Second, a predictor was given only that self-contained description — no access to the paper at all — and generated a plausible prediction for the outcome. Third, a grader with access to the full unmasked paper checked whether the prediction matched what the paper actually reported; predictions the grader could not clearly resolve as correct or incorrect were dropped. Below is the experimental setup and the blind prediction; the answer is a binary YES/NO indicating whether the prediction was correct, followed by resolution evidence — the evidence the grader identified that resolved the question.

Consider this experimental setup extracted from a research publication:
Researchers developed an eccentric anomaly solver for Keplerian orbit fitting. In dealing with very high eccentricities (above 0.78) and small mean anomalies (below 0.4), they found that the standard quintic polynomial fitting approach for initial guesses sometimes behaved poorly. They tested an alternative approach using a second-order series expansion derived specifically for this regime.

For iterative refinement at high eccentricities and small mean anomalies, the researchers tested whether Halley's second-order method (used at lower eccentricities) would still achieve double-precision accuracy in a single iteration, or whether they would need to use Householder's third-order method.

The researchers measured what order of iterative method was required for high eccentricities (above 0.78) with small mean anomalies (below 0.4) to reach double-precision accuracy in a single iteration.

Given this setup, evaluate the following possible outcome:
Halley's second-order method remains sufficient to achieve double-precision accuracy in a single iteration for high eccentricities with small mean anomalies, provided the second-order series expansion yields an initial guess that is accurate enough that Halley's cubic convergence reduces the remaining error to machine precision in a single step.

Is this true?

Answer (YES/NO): NO